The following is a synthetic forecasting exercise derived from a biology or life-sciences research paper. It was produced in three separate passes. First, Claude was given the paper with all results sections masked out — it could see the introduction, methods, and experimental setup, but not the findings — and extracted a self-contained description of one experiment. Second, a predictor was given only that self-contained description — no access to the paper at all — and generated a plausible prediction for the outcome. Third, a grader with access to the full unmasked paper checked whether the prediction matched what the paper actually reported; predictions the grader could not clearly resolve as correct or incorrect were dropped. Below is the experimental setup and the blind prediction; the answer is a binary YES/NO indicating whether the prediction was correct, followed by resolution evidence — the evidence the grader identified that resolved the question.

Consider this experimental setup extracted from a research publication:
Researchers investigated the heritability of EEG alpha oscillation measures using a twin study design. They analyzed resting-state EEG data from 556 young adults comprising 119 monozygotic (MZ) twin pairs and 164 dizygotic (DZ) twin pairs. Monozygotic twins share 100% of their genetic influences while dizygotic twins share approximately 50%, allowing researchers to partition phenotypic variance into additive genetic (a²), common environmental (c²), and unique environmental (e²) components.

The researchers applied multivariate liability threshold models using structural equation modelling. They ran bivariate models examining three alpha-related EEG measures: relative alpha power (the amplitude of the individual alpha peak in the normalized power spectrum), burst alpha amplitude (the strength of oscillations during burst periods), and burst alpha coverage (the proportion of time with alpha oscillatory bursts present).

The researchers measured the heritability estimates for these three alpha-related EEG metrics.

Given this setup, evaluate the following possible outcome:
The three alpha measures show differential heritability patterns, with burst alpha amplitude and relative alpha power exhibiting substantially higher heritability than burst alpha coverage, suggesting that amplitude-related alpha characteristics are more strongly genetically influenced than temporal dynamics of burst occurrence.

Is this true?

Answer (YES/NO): NO